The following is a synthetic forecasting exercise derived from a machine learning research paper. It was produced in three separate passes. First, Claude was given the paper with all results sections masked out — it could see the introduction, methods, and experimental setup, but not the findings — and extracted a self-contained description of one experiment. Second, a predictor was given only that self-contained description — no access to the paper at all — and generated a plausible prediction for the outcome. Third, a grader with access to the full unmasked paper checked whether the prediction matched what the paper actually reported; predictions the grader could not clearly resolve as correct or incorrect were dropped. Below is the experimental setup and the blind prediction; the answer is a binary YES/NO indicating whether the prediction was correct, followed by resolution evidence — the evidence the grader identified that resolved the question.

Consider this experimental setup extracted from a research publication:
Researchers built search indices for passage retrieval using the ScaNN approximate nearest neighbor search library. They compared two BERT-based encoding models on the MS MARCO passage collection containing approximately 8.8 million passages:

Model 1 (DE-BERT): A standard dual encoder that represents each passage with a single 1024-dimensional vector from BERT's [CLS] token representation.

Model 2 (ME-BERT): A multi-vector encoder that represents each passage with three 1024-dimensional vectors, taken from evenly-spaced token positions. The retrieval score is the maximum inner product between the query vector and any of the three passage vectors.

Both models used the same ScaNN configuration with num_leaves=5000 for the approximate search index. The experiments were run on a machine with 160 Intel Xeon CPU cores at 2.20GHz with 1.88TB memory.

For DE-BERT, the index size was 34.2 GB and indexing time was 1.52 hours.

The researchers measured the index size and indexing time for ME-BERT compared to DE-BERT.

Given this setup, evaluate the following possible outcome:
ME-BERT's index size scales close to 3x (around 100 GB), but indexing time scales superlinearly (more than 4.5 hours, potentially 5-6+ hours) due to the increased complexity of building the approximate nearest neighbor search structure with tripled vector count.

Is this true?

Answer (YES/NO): NO